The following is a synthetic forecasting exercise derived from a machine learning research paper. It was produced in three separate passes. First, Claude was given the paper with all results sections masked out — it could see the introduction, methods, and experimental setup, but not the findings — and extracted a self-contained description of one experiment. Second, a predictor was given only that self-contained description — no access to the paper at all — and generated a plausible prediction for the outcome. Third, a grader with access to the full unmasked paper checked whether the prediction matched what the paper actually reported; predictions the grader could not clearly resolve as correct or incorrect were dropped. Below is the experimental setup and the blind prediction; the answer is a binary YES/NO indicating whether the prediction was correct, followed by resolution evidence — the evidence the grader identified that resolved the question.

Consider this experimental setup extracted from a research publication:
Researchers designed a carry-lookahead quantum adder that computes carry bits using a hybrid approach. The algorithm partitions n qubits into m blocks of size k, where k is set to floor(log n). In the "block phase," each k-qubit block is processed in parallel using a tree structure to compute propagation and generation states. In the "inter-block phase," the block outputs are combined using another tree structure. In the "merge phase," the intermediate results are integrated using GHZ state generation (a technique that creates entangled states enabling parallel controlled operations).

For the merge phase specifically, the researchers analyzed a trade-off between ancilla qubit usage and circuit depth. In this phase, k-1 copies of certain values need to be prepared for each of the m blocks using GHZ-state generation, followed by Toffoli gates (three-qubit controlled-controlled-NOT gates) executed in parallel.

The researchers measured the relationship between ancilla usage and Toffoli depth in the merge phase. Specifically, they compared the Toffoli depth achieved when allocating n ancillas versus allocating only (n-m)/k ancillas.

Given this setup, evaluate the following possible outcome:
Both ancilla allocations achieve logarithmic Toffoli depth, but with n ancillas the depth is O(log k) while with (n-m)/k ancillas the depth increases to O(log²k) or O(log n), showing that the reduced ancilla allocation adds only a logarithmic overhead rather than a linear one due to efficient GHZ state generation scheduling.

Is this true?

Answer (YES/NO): NO